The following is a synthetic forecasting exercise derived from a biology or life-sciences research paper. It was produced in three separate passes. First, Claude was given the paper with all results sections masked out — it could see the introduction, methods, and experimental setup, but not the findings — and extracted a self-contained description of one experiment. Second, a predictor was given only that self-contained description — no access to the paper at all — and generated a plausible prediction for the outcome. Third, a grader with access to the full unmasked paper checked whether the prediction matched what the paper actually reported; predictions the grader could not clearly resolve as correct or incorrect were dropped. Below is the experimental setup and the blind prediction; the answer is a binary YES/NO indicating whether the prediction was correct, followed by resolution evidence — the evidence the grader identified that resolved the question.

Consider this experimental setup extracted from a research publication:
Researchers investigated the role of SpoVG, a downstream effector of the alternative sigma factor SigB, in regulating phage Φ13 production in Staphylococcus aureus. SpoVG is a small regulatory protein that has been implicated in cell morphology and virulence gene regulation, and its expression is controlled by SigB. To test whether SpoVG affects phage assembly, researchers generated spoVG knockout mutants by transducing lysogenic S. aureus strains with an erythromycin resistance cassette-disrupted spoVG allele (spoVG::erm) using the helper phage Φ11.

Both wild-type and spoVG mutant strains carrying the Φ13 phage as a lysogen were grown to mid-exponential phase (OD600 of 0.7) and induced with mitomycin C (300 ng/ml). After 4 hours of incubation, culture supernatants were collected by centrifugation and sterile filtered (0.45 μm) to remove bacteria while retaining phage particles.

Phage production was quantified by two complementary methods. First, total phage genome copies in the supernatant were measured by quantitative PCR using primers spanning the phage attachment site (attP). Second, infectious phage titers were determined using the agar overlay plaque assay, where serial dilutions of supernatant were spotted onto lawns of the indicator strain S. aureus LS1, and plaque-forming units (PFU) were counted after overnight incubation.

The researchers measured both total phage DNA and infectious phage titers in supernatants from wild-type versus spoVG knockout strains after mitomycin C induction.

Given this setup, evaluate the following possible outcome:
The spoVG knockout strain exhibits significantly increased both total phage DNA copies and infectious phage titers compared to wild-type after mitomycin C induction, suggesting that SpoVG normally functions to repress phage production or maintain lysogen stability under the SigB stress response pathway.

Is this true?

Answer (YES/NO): NO